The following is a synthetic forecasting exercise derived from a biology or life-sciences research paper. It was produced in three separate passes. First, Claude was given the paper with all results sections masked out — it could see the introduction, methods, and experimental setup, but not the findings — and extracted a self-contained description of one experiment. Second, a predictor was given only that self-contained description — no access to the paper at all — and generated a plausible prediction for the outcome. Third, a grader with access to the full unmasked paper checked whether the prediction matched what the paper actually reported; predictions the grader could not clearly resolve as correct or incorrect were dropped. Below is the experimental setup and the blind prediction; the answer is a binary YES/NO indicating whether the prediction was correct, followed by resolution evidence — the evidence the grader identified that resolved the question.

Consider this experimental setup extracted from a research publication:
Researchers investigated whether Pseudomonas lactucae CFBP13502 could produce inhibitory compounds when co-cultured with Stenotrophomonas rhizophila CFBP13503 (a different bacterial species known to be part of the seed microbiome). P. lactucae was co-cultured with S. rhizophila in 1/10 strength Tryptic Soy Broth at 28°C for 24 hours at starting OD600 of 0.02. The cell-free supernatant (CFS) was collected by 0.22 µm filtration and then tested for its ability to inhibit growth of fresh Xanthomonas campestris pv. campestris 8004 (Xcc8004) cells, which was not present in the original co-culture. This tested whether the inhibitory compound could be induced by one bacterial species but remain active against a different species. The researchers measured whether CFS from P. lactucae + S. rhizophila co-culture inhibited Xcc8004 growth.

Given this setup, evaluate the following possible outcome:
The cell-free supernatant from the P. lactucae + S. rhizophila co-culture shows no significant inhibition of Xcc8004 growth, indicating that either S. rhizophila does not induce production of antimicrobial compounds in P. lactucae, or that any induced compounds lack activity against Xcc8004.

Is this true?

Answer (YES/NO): NO